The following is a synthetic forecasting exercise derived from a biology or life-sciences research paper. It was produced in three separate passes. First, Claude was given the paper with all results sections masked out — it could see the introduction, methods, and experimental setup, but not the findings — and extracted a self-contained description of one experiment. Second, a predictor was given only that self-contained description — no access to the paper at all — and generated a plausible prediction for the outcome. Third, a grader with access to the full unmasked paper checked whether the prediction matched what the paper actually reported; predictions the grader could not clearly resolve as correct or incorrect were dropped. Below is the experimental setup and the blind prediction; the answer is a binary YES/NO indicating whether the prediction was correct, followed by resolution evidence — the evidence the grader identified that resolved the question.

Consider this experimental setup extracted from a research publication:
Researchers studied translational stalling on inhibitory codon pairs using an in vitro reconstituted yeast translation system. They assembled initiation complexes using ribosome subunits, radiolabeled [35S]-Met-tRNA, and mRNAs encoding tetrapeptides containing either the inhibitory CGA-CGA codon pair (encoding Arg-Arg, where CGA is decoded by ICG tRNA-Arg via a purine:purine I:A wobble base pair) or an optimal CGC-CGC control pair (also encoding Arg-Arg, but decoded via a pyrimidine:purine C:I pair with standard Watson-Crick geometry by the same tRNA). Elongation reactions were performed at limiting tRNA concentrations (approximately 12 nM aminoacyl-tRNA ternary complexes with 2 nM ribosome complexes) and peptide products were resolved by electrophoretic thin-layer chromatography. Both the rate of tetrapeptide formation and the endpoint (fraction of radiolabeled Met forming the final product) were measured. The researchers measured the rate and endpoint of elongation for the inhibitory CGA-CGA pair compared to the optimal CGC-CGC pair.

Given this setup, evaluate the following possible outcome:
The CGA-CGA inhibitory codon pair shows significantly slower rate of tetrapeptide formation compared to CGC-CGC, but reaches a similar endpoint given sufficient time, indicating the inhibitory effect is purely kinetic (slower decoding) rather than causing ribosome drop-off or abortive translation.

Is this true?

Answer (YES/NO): NO